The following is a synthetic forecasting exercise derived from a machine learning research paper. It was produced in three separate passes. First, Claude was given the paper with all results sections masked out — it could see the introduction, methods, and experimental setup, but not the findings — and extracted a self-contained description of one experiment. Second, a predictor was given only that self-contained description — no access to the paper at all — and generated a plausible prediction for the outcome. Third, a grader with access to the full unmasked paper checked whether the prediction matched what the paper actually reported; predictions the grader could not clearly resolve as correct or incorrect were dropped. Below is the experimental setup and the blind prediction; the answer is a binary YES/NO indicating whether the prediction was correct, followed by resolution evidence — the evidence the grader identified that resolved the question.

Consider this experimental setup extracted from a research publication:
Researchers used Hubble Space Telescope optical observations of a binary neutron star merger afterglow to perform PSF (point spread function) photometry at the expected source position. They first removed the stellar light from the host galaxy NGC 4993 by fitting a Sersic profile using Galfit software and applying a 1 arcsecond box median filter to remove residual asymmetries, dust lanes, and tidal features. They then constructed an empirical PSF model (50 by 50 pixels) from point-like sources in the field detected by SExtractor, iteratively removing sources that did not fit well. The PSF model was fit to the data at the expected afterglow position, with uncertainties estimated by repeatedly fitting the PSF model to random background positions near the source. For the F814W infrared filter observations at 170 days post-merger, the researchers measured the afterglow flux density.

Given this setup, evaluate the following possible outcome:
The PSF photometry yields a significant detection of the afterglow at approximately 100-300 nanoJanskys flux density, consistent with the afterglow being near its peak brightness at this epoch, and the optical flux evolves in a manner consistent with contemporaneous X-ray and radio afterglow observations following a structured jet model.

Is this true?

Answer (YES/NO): YES